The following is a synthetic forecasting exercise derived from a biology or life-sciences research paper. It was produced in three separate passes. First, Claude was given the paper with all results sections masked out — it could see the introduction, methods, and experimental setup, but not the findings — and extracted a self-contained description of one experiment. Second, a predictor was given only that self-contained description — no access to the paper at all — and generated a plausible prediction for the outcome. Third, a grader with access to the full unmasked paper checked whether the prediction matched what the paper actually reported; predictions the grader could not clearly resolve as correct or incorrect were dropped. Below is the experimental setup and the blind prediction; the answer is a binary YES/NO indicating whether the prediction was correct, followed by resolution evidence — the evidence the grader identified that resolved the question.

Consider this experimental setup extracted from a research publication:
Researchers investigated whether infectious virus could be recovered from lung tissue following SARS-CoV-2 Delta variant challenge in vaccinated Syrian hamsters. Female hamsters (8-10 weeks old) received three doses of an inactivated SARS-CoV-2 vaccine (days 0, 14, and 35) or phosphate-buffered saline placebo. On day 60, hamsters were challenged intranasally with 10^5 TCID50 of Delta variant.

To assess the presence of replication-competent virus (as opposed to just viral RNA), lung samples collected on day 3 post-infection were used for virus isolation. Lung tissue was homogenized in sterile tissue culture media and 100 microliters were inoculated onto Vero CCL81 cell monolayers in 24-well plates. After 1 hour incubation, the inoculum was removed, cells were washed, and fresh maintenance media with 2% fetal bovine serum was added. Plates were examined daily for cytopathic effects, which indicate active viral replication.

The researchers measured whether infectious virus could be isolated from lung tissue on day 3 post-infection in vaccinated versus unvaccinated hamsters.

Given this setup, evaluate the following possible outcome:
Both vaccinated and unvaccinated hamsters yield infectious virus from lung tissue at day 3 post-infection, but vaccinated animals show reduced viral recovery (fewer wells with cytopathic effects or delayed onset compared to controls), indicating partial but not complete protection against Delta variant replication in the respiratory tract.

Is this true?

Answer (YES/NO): YES